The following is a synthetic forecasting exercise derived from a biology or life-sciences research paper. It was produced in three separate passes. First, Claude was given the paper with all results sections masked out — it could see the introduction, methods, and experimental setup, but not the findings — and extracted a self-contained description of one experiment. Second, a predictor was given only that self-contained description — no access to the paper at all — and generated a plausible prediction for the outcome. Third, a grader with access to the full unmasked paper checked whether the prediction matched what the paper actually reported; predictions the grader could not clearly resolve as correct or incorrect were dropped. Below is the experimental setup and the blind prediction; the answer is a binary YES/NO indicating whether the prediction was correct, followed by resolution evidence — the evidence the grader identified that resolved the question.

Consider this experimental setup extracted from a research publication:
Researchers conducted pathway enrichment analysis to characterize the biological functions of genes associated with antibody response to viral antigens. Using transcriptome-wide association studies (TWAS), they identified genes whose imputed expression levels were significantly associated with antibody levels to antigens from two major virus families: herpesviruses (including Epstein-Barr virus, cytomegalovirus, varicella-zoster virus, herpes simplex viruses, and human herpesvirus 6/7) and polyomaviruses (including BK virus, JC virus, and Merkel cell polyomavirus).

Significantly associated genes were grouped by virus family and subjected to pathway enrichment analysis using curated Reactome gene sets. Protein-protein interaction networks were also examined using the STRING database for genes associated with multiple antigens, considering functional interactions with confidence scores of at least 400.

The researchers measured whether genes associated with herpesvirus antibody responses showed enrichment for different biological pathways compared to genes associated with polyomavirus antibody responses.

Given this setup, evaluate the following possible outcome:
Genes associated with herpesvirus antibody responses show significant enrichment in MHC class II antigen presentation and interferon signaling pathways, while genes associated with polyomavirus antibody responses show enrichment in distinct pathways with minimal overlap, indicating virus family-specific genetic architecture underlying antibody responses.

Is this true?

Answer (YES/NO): NO